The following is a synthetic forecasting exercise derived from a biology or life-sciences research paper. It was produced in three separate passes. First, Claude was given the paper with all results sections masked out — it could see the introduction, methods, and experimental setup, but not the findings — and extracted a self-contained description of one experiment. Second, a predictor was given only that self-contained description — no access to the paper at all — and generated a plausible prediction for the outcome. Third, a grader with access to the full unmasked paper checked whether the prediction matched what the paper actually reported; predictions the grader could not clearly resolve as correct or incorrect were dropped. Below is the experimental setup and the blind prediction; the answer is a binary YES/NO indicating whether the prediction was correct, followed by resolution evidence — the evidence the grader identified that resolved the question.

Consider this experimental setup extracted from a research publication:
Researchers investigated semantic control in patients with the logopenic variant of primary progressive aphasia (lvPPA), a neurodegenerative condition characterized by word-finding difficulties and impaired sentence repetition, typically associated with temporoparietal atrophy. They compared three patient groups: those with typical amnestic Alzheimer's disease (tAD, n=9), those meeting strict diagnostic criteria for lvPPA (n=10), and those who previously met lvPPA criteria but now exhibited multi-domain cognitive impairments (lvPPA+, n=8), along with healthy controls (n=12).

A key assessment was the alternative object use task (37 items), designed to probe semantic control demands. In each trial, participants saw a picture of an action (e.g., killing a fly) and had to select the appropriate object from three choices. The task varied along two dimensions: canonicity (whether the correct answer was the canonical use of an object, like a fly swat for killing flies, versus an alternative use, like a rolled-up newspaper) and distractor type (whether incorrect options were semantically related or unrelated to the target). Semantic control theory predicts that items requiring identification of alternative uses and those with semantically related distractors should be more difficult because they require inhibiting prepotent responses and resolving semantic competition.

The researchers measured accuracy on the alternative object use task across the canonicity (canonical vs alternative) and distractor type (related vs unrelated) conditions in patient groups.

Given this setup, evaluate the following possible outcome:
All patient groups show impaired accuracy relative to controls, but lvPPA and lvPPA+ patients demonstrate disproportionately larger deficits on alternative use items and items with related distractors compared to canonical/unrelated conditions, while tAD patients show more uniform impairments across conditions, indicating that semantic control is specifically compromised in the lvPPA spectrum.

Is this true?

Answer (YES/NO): NO